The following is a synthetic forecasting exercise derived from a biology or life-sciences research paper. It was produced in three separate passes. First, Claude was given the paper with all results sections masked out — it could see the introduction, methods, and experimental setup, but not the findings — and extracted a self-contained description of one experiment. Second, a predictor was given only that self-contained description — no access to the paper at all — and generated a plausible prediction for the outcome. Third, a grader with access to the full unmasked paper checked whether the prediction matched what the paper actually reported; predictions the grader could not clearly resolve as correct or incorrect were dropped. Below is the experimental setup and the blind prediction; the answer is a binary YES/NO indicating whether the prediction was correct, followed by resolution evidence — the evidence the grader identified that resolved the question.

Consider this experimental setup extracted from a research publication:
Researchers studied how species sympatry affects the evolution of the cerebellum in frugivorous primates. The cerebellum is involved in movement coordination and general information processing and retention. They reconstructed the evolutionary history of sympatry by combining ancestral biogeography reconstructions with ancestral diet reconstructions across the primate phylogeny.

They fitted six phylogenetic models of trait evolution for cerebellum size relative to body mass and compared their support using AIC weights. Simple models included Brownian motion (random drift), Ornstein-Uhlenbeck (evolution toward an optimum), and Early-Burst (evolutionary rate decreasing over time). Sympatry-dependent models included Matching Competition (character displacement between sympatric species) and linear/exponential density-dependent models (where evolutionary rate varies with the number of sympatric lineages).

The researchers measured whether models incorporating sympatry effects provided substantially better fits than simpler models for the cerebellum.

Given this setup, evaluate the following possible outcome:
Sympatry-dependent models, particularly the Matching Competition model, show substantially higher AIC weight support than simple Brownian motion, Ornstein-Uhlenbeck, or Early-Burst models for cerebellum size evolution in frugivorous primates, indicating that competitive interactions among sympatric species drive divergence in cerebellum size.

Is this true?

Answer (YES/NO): NO